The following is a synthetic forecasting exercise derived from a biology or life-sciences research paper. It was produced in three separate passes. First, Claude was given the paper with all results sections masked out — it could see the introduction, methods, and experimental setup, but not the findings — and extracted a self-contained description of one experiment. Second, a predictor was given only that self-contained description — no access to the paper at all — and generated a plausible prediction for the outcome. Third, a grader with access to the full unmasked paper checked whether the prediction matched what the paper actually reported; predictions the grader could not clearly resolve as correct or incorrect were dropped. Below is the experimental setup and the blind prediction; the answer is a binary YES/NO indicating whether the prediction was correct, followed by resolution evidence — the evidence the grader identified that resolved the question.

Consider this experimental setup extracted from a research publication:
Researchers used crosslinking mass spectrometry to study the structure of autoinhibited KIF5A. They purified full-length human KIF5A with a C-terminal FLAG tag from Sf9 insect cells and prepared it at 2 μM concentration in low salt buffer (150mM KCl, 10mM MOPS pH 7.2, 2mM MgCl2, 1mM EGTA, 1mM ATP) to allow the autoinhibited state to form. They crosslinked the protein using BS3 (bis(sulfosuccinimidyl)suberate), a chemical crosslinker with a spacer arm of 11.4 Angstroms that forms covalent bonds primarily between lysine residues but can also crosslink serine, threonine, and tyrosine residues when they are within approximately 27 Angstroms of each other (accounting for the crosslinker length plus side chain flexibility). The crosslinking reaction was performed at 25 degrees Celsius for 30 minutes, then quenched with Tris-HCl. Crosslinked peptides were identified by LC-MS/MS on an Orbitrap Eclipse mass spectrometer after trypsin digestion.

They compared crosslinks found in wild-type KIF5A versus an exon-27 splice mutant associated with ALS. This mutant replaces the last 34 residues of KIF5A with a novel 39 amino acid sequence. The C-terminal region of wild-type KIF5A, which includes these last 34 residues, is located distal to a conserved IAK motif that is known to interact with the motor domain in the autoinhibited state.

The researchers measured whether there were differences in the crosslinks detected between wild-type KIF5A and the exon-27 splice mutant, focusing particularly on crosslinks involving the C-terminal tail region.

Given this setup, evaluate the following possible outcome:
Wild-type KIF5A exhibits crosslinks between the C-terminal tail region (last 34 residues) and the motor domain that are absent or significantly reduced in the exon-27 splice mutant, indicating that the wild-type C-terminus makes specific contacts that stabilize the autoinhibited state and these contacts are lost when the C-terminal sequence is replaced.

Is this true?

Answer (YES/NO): NO